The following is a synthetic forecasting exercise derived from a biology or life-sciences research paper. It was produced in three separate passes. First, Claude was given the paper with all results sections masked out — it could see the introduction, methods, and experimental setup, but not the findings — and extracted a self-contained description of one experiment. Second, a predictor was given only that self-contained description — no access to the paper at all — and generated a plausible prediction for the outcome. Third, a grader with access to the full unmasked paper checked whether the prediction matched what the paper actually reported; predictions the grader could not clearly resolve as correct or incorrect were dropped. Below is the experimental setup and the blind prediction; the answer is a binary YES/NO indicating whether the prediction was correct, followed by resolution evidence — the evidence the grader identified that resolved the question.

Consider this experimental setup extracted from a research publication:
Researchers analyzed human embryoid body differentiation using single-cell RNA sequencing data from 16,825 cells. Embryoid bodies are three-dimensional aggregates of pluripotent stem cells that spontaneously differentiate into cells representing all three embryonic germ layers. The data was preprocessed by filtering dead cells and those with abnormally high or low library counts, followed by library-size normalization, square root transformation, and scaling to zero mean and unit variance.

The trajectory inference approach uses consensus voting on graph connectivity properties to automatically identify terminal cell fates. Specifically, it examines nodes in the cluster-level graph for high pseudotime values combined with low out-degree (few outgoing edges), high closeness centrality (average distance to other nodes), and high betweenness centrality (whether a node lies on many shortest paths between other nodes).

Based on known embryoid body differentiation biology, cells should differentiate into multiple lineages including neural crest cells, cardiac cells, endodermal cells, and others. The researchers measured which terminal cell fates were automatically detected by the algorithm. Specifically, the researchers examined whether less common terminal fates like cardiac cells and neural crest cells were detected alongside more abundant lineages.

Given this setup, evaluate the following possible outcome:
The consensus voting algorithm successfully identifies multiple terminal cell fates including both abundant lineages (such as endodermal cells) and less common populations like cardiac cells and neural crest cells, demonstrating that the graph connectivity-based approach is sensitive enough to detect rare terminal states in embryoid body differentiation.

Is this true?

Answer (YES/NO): YES